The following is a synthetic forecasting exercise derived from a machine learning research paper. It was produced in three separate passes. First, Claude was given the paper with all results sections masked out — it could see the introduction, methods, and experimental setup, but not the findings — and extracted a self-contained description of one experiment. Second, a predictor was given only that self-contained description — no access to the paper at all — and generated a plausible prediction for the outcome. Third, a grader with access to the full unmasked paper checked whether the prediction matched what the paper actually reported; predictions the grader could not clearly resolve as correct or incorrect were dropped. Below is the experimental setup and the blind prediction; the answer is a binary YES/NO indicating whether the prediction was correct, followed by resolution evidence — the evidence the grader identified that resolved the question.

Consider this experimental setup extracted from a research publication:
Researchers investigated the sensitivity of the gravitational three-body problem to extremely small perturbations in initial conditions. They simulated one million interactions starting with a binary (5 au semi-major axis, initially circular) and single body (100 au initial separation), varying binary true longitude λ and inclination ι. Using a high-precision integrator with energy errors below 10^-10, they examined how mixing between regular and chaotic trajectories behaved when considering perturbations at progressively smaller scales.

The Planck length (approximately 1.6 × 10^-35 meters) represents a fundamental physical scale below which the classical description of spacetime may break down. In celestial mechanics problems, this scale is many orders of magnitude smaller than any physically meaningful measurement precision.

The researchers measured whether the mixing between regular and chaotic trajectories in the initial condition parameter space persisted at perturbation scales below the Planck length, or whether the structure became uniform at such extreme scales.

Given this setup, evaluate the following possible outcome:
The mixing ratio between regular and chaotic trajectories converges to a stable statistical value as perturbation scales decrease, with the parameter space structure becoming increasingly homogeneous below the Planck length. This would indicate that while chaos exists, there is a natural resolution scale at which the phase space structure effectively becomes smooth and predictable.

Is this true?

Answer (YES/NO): NO